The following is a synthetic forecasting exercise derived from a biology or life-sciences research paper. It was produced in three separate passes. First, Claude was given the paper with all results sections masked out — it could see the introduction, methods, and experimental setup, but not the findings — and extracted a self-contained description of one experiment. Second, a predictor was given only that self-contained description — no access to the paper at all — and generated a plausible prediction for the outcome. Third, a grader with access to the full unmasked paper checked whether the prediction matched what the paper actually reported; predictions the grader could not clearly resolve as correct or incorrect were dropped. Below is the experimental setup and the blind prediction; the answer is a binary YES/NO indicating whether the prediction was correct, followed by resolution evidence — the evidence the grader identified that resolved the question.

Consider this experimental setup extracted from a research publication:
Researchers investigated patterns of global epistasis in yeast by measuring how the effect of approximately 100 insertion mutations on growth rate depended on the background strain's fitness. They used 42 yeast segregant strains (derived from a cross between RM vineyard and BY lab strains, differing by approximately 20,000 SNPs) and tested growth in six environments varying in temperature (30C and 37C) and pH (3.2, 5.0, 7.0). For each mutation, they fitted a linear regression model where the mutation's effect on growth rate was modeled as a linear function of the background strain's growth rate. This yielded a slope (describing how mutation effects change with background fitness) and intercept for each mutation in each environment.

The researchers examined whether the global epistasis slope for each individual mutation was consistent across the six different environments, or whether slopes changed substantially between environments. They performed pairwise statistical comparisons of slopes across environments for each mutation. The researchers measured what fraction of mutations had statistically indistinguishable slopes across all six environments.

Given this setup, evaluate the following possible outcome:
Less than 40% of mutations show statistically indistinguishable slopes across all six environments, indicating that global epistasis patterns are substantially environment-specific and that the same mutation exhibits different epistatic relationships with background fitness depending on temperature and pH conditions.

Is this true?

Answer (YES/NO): NO